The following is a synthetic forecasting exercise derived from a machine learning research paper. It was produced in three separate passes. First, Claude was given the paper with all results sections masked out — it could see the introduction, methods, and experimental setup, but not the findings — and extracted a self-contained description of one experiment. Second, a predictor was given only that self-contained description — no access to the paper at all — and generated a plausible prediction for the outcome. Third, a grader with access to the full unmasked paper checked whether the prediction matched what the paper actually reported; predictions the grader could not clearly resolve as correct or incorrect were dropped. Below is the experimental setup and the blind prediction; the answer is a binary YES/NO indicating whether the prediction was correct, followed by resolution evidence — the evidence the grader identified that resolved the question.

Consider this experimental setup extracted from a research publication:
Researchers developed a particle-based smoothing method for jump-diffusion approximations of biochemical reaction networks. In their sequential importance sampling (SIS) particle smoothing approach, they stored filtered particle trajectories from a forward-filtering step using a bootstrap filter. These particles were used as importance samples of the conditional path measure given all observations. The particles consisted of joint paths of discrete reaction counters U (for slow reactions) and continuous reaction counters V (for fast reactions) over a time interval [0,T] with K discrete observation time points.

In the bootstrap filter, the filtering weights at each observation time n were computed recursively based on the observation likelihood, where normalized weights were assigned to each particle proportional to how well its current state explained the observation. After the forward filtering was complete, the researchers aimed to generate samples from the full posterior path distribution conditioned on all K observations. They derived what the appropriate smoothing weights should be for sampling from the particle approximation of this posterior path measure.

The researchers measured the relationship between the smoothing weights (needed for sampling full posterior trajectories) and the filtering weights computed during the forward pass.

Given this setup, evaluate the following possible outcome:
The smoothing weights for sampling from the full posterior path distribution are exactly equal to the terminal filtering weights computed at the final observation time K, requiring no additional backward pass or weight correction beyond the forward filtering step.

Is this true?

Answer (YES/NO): YES